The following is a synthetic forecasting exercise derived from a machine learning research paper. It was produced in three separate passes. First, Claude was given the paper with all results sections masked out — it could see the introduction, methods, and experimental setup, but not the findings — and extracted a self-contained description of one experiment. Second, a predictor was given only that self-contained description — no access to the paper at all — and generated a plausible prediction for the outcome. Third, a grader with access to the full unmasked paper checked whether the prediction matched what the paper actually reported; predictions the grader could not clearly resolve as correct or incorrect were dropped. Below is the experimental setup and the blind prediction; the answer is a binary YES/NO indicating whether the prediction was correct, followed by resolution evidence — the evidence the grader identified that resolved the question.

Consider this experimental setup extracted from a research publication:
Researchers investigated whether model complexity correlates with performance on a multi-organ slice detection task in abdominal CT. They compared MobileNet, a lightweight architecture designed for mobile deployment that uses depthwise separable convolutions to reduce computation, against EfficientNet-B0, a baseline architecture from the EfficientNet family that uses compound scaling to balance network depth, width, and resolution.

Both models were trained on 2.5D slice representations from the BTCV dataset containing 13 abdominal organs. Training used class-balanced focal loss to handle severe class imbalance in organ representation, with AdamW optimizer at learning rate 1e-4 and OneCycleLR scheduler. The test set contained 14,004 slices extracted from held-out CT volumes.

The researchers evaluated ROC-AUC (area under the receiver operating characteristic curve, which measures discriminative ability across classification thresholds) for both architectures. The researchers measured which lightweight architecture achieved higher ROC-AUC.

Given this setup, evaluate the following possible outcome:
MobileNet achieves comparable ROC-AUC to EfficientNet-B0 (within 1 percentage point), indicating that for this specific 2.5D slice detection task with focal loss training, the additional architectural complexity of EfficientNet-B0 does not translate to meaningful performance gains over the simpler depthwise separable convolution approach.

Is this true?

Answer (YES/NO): YES